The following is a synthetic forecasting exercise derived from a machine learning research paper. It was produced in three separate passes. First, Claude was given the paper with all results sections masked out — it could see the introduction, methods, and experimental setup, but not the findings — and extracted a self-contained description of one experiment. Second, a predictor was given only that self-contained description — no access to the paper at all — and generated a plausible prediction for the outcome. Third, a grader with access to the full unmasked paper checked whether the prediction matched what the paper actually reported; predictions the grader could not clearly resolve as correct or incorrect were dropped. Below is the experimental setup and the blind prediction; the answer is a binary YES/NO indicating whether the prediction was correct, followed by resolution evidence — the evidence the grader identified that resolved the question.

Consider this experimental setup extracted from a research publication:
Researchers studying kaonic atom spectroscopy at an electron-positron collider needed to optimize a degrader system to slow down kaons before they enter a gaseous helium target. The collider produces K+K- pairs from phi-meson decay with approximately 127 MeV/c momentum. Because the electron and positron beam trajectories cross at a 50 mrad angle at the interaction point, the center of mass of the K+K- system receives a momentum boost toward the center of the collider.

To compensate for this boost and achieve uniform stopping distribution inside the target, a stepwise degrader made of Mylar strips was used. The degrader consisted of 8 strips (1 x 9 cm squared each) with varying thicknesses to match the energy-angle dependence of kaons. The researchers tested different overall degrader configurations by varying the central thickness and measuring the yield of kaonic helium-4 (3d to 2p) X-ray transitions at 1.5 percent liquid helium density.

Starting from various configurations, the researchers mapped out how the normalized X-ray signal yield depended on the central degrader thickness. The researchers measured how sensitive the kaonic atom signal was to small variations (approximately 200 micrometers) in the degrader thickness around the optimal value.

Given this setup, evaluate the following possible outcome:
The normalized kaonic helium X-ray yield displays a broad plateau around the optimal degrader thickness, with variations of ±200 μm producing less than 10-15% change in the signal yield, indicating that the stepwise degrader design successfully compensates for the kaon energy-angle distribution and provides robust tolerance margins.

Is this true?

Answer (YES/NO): NO